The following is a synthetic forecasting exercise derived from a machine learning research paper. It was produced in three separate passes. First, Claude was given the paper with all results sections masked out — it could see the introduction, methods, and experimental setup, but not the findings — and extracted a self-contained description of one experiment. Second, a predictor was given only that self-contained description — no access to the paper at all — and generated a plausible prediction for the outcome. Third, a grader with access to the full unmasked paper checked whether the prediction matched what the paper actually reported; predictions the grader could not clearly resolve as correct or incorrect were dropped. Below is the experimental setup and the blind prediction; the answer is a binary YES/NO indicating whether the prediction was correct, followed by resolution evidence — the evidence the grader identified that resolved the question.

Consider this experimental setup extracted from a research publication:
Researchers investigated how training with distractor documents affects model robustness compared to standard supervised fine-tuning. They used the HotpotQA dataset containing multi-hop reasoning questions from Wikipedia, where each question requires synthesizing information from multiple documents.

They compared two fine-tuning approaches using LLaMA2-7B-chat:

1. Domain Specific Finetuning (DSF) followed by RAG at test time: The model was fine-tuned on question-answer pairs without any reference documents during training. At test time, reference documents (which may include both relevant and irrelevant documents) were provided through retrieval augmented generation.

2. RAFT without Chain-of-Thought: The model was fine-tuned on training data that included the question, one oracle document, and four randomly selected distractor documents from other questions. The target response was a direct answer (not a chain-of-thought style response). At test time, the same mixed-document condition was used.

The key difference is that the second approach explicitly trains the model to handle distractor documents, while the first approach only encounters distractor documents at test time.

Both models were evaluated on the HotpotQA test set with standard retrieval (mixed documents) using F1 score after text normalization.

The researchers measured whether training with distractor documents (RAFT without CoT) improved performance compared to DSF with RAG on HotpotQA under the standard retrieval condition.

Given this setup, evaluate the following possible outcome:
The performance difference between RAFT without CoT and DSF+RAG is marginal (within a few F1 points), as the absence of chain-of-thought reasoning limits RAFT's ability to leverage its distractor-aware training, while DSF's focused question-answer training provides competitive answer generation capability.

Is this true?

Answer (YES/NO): YES